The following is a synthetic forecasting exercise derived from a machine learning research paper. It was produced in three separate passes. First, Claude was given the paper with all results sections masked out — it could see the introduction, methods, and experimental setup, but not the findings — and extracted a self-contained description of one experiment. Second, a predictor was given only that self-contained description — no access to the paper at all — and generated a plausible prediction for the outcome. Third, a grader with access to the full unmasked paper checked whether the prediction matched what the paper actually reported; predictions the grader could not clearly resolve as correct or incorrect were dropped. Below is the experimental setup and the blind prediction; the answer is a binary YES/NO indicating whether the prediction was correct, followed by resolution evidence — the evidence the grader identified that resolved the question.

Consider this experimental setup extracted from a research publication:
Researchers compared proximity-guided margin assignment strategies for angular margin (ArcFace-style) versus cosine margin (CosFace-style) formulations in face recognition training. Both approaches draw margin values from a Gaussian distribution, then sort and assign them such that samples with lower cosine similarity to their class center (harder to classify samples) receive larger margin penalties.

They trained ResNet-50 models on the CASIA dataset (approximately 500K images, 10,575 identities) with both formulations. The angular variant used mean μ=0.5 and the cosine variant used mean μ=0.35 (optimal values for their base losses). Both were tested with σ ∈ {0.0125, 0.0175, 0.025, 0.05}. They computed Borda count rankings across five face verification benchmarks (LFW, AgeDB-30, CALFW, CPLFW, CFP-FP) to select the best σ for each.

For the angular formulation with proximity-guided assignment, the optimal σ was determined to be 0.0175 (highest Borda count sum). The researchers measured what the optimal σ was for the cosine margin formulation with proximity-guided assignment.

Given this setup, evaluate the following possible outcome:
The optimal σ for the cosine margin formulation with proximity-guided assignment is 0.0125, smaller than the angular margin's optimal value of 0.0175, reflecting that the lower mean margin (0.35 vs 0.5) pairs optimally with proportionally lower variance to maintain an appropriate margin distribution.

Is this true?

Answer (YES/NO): NO